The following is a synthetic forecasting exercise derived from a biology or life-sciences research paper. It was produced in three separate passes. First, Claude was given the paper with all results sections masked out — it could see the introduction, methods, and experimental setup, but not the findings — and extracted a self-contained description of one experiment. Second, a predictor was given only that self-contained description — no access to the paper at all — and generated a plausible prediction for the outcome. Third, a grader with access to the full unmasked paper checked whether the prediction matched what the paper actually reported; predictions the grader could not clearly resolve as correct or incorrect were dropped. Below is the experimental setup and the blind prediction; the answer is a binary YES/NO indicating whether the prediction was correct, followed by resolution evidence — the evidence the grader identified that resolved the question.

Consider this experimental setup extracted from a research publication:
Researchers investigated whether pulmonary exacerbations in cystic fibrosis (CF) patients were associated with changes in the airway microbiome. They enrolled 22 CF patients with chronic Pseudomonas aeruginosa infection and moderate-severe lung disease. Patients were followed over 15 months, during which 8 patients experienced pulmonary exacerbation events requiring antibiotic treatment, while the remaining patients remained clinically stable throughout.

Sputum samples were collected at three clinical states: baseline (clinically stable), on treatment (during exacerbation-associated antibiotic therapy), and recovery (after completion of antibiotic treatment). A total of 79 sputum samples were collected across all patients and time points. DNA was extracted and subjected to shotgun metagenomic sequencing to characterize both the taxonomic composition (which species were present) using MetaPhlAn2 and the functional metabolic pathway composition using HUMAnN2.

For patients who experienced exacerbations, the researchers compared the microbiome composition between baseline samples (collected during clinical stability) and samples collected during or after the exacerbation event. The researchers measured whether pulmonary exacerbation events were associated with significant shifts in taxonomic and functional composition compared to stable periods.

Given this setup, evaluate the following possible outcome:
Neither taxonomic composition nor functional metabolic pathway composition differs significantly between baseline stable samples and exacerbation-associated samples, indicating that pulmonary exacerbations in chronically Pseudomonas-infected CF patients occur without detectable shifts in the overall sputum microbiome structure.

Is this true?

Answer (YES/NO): NO